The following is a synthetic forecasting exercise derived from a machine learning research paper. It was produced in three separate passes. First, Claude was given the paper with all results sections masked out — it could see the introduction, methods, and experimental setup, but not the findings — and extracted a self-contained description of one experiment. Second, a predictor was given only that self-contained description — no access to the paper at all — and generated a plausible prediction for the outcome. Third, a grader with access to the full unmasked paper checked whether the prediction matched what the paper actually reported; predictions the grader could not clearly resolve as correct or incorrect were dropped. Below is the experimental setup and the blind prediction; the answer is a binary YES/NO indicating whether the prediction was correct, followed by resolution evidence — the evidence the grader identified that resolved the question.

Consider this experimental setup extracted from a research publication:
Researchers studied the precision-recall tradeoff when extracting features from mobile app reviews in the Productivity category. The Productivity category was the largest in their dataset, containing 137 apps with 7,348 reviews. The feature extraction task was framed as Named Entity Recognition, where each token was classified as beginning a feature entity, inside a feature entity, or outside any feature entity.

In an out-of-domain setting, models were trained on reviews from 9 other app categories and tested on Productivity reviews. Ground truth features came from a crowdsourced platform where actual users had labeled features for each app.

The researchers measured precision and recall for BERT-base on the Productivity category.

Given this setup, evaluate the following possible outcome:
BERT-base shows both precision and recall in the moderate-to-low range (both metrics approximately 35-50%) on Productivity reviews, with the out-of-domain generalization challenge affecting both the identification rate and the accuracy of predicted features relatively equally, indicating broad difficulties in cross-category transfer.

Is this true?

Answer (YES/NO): NO